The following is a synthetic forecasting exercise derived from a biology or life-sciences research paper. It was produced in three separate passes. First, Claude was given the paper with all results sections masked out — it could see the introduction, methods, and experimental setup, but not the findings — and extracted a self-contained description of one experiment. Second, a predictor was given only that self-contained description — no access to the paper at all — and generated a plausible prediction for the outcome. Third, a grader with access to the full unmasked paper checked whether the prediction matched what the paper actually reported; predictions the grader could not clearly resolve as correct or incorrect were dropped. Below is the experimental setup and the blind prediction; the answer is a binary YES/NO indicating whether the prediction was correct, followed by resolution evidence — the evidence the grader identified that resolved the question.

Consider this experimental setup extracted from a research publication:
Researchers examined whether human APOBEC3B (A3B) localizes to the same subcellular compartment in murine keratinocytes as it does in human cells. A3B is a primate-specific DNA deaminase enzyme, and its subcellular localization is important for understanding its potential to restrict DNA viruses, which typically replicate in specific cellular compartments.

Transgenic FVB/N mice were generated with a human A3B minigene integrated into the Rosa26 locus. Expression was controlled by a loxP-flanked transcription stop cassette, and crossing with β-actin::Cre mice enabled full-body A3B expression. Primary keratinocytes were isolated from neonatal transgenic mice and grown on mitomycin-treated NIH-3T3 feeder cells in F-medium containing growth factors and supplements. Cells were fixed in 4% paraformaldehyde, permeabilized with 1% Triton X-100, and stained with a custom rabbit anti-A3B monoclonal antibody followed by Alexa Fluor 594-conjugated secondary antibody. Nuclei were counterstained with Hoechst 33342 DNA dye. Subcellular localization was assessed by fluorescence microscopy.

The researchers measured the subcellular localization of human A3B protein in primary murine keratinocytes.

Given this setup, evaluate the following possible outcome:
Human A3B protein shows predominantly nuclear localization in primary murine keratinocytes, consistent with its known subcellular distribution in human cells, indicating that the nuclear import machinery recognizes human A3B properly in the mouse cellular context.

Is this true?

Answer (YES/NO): YES